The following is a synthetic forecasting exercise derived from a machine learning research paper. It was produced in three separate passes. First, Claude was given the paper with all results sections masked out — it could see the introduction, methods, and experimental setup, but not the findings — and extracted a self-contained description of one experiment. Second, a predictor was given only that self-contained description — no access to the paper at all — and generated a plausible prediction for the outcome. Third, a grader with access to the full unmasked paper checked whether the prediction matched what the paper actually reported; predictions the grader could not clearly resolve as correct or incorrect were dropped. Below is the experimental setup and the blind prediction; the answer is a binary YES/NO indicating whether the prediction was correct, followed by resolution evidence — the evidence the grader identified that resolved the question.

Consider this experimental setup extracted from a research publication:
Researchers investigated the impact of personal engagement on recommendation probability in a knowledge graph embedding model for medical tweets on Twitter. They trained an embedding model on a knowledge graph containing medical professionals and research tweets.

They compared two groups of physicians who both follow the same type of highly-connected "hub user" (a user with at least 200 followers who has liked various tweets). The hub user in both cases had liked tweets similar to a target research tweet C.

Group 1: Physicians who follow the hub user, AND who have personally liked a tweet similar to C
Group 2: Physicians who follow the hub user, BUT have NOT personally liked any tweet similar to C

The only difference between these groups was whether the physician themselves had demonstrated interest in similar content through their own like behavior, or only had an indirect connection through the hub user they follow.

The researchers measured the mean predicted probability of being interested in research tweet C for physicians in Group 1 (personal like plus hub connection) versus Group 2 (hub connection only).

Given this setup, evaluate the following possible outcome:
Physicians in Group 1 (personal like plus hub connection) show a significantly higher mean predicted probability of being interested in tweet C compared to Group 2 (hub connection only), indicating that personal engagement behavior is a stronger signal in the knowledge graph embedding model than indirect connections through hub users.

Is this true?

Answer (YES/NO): YES